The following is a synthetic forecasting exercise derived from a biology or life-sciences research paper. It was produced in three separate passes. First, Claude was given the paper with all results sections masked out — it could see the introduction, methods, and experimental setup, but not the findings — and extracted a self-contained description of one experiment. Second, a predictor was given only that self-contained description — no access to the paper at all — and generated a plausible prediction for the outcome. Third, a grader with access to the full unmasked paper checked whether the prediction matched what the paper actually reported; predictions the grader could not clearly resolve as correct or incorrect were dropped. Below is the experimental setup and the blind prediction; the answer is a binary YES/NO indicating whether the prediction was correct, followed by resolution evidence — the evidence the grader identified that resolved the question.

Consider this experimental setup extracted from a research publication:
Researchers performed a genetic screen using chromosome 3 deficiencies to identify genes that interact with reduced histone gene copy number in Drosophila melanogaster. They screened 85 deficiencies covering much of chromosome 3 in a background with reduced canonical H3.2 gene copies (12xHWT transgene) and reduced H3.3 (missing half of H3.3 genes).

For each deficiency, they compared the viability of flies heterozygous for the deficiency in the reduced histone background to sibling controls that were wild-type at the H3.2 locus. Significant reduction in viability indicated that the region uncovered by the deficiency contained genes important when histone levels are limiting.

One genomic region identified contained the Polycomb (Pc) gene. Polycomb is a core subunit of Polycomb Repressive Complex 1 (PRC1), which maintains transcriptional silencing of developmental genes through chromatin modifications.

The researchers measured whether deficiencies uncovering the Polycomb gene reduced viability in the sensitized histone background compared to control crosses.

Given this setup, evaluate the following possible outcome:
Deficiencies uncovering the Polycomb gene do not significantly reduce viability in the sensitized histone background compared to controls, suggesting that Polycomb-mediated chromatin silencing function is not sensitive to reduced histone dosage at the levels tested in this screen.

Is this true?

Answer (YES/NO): NO